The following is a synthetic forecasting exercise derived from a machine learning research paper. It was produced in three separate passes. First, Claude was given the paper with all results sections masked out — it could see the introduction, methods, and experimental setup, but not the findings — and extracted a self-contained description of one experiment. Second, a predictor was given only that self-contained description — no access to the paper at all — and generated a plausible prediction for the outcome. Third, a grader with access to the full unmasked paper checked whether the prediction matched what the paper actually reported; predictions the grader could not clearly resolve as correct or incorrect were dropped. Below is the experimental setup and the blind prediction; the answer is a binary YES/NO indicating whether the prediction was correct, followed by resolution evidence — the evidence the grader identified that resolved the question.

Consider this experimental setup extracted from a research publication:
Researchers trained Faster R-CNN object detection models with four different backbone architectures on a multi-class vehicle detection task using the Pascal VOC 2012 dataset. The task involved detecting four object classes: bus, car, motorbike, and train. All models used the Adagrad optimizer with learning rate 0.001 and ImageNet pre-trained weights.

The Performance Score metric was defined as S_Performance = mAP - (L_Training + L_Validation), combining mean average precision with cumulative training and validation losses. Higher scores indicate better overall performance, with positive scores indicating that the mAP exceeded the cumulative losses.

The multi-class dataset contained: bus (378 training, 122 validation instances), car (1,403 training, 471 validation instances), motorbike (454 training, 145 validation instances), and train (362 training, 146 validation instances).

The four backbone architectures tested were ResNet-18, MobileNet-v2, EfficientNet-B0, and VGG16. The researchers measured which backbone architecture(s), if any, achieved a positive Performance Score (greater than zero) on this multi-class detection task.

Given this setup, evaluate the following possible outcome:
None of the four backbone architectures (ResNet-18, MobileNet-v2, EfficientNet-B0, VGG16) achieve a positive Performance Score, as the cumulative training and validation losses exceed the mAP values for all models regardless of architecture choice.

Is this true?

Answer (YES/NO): NO